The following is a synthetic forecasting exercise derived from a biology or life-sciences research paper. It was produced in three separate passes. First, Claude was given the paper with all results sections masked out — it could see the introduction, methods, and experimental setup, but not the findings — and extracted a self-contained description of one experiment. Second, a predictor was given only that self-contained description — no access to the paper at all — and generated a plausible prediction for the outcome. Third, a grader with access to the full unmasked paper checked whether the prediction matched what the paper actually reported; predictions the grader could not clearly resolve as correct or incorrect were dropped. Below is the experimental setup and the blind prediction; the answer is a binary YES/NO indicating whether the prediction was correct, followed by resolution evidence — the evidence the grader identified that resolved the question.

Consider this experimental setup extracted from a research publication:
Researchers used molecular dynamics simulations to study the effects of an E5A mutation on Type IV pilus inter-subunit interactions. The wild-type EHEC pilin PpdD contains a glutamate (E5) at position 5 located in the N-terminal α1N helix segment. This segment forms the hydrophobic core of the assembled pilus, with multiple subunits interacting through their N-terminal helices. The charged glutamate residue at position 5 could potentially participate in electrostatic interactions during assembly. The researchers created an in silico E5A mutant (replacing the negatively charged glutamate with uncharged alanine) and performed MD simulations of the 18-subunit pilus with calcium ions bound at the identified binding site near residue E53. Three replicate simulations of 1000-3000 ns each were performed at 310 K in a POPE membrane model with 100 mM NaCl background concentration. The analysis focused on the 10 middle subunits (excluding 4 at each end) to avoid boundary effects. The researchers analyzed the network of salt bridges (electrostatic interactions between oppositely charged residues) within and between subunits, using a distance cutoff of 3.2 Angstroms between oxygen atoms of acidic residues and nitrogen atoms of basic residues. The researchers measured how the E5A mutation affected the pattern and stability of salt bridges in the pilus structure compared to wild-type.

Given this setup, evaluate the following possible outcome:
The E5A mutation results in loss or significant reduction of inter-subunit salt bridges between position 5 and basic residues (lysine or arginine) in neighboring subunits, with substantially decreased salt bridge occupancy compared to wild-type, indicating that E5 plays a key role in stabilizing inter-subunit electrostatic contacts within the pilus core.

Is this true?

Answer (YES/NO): NO